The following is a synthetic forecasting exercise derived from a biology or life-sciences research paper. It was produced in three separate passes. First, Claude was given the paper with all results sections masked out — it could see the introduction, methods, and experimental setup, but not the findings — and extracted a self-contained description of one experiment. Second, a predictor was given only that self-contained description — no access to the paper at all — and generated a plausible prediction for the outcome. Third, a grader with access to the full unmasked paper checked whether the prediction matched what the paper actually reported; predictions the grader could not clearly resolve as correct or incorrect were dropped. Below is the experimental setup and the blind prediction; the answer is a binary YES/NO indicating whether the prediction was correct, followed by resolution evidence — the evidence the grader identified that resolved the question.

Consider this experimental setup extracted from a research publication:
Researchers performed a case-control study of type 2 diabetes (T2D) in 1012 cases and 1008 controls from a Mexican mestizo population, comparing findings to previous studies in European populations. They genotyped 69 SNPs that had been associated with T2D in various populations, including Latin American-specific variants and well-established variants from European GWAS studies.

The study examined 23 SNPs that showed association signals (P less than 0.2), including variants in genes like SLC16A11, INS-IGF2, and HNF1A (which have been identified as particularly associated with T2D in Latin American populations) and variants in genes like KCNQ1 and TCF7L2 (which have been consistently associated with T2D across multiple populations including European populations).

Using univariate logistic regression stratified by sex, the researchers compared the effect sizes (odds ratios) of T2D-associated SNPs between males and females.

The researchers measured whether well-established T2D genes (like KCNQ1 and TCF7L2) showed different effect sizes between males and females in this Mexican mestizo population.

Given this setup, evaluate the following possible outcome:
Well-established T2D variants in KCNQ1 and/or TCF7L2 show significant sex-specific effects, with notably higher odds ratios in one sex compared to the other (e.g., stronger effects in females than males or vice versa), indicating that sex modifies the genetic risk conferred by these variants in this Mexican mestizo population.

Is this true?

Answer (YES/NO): YES